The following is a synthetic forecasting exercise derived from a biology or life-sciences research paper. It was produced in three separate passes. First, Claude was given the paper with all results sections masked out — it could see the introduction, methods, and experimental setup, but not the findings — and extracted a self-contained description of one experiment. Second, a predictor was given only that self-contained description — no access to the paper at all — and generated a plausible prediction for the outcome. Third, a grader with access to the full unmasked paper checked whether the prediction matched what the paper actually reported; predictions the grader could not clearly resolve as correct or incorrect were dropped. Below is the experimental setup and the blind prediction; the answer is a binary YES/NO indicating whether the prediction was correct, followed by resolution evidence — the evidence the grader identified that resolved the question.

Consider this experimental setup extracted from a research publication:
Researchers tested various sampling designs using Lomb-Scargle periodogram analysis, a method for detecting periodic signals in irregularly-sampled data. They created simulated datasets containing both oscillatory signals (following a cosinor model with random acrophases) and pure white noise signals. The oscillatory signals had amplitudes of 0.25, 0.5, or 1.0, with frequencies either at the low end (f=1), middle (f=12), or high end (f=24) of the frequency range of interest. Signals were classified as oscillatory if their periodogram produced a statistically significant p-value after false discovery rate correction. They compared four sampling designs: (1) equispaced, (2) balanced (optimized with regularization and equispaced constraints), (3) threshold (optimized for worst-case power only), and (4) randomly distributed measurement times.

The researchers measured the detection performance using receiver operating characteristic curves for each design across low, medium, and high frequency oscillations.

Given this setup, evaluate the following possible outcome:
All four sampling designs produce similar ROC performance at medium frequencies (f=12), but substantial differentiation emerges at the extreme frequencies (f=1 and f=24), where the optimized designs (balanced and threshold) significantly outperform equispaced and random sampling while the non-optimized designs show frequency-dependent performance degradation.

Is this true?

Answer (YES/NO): NO